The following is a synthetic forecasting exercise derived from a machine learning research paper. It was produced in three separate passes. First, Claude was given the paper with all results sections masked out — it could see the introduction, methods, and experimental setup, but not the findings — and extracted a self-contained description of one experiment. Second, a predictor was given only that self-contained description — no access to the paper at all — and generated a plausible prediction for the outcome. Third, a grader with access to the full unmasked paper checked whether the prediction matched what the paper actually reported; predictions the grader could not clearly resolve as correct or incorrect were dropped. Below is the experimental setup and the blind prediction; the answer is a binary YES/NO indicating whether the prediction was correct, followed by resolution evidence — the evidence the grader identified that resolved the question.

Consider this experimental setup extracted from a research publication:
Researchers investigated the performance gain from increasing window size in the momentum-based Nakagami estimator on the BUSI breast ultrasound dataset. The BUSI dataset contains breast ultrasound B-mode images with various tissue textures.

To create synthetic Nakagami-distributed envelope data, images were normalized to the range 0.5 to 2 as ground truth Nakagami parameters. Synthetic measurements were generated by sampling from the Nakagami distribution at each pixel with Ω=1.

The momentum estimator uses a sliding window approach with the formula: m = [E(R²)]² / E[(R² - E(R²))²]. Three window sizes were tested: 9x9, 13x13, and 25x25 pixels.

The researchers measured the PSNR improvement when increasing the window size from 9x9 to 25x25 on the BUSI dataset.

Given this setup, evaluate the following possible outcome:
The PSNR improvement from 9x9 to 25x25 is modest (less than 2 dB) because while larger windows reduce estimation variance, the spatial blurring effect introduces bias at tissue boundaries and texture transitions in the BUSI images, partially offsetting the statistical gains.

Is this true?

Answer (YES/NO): NO